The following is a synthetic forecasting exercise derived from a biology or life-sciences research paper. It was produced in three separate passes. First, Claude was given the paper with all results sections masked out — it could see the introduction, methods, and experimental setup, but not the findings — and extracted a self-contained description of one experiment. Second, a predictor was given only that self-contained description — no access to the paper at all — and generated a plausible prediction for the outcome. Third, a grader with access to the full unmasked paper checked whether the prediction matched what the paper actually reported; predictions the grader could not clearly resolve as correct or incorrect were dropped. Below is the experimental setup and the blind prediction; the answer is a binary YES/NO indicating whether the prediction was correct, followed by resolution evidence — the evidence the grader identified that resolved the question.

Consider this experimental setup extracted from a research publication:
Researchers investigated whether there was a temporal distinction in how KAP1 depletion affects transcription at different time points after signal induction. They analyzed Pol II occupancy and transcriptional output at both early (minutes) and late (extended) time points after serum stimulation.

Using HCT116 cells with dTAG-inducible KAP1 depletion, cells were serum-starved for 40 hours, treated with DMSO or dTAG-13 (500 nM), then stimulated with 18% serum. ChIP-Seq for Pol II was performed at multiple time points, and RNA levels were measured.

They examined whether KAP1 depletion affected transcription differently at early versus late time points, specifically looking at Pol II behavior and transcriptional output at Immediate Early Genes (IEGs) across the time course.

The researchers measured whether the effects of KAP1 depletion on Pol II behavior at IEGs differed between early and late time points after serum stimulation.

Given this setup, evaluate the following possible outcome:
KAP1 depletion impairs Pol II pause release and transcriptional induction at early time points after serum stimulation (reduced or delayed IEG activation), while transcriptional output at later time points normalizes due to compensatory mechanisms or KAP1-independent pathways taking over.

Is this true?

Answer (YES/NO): NO